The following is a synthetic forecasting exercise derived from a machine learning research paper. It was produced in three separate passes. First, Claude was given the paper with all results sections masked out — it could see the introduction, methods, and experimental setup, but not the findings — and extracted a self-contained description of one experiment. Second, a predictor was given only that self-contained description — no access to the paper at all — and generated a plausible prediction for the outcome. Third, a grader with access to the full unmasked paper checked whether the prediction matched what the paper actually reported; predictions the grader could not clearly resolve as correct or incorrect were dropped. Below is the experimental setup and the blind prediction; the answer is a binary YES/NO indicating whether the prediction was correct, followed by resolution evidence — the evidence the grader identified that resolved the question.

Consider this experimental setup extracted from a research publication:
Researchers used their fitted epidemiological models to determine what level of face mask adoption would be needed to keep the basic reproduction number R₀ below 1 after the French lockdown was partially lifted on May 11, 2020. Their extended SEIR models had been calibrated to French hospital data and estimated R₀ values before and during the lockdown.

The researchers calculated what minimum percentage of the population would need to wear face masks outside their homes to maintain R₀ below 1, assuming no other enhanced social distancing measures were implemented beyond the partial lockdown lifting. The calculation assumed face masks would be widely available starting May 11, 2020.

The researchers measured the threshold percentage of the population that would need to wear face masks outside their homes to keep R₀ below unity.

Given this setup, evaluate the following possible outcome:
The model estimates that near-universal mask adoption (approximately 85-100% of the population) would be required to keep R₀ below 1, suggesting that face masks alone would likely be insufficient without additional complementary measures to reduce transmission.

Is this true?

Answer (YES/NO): NO